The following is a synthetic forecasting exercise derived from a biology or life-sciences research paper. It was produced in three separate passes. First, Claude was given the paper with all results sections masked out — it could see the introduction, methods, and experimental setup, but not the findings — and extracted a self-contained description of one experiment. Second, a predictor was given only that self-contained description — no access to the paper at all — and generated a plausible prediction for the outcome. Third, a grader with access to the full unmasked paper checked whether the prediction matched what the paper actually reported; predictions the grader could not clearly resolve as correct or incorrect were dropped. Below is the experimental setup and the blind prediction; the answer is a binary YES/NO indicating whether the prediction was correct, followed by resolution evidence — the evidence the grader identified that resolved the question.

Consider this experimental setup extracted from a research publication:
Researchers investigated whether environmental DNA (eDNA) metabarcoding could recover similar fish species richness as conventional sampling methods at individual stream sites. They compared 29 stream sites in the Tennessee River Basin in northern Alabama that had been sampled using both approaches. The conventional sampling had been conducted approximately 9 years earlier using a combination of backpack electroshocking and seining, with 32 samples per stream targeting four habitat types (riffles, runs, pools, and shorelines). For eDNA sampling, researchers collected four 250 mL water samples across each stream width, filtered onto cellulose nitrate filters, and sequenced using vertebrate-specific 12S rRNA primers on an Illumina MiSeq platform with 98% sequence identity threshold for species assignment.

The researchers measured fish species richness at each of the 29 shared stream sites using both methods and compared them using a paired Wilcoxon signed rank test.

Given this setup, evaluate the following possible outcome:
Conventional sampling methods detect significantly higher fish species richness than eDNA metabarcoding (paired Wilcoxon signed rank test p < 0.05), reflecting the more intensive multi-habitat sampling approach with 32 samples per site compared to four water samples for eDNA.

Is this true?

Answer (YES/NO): YES